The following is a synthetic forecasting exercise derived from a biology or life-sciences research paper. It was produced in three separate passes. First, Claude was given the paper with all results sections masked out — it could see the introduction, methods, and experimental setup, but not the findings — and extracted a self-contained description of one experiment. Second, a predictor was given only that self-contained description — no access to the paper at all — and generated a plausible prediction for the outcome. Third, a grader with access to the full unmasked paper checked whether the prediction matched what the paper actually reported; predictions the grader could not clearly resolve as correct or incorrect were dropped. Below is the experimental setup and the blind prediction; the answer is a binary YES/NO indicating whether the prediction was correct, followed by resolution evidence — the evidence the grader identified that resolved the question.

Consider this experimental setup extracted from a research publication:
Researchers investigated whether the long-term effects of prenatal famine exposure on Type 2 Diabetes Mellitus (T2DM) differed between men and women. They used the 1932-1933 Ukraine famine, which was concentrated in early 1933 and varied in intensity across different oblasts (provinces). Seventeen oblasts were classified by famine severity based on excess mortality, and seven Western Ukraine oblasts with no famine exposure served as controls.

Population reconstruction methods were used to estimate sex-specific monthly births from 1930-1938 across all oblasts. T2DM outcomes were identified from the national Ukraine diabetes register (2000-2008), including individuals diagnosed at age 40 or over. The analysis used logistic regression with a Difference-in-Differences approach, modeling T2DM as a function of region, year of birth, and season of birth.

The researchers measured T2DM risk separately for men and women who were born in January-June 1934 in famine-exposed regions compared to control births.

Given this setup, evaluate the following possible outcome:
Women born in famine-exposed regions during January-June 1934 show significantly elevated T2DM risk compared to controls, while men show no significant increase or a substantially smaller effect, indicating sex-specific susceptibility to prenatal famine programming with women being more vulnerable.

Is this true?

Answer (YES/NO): NO